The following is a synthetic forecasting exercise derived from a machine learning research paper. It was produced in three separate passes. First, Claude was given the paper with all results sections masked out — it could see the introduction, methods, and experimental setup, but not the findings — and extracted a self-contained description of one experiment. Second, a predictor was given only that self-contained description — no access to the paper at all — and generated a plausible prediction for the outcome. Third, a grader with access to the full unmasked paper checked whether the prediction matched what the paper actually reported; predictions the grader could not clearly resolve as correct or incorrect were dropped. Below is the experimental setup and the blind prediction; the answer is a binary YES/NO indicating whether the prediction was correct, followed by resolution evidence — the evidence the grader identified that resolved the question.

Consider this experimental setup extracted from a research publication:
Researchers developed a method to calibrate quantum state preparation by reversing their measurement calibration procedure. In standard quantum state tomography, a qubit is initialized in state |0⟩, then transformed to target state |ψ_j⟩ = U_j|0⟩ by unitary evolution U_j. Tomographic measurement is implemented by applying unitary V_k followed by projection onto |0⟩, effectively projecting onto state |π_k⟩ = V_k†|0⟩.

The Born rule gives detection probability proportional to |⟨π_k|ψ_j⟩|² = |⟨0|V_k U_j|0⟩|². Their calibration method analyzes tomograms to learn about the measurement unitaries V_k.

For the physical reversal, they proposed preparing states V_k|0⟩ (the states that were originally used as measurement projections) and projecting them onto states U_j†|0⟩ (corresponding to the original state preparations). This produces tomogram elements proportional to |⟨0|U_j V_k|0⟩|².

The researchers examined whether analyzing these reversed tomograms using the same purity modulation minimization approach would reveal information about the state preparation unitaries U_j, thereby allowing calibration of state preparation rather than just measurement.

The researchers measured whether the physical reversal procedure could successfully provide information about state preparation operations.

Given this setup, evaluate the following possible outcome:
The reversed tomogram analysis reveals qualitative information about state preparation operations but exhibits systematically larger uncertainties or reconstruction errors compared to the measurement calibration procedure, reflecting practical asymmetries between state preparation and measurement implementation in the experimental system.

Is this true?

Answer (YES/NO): NO